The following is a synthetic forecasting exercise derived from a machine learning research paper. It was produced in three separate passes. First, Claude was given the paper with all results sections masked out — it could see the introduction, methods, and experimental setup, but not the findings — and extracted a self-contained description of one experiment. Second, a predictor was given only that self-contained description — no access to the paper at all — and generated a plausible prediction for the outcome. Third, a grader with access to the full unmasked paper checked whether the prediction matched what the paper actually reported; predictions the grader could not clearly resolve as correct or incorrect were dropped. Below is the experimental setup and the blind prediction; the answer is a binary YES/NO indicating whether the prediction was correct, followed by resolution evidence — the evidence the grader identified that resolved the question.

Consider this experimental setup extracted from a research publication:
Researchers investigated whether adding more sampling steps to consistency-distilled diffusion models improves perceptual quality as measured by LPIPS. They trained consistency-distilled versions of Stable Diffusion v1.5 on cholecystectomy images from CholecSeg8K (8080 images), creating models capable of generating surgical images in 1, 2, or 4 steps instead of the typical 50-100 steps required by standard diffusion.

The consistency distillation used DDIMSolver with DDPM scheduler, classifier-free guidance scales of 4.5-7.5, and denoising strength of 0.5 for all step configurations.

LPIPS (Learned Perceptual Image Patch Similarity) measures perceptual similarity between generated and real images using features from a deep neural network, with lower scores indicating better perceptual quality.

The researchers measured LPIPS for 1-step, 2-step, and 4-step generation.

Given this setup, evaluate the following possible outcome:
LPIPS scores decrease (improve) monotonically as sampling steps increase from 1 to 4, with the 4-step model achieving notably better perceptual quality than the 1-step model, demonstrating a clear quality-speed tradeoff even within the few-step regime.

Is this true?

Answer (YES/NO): NO